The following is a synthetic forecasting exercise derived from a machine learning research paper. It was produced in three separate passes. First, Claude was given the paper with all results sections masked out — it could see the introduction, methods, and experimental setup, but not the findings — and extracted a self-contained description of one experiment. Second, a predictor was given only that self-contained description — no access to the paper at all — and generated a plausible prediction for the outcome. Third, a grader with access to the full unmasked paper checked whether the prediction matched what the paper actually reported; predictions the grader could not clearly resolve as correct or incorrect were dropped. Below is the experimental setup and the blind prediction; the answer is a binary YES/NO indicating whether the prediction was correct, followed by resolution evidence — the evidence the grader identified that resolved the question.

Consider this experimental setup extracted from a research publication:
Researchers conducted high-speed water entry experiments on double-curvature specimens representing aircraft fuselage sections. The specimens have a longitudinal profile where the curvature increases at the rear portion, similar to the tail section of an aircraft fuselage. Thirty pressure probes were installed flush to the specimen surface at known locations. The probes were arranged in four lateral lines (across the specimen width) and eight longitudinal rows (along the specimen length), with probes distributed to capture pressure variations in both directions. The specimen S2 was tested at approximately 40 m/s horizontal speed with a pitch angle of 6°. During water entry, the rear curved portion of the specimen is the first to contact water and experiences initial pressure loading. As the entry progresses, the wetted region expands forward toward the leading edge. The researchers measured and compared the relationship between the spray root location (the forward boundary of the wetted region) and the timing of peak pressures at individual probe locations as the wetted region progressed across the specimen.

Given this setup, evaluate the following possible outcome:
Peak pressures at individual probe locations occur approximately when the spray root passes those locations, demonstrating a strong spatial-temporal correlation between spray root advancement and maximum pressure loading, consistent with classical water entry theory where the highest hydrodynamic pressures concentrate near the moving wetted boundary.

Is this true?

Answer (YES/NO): YES